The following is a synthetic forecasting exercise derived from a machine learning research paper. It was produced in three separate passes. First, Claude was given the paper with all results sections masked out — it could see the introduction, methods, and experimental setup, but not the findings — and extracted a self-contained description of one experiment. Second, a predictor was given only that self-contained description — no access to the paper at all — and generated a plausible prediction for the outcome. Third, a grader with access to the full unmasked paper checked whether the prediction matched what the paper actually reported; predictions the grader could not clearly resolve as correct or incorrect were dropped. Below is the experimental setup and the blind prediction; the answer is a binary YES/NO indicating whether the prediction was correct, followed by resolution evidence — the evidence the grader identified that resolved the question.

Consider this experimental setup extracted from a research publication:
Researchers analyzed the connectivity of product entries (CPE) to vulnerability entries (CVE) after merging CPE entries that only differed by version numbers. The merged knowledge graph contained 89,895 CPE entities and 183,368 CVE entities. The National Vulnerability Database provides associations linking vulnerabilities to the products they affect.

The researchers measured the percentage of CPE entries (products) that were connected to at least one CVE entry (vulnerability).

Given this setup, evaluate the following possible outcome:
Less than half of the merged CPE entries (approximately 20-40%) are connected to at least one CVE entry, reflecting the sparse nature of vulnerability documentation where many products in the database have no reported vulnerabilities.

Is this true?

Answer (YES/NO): YES